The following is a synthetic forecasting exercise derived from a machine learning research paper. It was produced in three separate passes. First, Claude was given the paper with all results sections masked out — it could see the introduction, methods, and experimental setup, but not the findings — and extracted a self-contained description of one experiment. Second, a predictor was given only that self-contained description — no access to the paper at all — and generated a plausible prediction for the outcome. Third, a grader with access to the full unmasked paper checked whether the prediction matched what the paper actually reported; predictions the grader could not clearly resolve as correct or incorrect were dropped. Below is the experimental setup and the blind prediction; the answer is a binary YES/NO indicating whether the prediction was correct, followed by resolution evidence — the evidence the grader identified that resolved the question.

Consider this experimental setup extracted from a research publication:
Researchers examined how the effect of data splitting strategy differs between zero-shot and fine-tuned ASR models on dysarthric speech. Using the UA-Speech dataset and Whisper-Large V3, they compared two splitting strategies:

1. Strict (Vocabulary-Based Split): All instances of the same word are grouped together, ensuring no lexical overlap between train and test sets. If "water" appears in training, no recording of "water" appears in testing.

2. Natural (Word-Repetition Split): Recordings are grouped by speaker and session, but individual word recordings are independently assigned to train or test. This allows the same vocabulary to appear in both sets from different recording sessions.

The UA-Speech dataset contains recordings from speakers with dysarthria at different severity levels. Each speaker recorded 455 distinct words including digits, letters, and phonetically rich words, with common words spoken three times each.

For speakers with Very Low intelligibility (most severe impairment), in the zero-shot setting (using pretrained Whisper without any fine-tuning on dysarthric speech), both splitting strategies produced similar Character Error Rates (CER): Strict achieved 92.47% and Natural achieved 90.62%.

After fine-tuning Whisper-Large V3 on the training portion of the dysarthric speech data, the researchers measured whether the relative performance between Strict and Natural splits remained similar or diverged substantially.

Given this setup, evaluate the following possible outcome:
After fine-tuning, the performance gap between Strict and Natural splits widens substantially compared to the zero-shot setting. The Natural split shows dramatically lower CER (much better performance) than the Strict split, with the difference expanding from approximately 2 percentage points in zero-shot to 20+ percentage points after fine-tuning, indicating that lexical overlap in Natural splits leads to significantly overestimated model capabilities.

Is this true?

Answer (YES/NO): YES